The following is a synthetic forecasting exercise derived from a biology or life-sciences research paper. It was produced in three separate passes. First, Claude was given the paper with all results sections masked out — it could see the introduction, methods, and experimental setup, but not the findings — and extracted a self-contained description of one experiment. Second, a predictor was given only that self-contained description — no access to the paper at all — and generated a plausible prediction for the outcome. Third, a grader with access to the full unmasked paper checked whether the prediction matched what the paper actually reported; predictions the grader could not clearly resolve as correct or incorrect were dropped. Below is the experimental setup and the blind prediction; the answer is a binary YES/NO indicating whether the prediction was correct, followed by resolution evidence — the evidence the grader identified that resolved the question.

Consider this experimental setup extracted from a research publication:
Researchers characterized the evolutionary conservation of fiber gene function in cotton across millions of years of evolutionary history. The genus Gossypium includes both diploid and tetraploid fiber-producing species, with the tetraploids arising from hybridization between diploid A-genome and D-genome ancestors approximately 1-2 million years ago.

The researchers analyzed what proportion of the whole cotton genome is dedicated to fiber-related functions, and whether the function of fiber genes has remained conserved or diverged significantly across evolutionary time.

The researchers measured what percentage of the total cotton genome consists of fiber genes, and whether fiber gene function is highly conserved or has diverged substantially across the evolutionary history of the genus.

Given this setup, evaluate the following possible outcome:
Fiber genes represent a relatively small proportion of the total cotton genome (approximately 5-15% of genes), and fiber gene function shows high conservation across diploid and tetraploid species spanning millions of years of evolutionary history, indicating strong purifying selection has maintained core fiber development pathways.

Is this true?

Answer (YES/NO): NO